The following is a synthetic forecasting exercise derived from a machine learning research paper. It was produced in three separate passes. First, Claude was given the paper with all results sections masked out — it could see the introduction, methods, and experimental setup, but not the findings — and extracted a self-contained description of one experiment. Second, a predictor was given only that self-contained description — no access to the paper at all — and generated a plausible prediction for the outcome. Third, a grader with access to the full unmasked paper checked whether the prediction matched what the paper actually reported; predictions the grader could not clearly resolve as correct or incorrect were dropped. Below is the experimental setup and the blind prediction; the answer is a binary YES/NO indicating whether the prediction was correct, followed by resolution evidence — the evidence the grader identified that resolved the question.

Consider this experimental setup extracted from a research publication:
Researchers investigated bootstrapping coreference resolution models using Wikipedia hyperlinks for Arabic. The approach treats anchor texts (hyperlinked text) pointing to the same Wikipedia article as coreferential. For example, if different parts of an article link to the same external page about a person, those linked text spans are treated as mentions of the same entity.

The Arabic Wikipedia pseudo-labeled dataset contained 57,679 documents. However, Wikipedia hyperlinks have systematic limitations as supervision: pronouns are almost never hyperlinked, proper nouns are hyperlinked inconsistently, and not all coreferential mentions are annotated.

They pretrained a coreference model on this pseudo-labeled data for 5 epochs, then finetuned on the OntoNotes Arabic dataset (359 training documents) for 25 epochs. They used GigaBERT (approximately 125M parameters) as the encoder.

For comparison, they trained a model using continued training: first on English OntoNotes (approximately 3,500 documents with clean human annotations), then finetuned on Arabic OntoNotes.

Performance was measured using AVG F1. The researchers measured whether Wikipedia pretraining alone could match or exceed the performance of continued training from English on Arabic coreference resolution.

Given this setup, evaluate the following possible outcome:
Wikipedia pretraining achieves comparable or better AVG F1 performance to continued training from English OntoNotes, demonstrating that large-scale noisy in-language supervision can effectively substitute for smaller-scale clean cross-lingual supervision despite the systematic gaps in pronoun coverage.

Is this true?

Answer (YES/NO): NO